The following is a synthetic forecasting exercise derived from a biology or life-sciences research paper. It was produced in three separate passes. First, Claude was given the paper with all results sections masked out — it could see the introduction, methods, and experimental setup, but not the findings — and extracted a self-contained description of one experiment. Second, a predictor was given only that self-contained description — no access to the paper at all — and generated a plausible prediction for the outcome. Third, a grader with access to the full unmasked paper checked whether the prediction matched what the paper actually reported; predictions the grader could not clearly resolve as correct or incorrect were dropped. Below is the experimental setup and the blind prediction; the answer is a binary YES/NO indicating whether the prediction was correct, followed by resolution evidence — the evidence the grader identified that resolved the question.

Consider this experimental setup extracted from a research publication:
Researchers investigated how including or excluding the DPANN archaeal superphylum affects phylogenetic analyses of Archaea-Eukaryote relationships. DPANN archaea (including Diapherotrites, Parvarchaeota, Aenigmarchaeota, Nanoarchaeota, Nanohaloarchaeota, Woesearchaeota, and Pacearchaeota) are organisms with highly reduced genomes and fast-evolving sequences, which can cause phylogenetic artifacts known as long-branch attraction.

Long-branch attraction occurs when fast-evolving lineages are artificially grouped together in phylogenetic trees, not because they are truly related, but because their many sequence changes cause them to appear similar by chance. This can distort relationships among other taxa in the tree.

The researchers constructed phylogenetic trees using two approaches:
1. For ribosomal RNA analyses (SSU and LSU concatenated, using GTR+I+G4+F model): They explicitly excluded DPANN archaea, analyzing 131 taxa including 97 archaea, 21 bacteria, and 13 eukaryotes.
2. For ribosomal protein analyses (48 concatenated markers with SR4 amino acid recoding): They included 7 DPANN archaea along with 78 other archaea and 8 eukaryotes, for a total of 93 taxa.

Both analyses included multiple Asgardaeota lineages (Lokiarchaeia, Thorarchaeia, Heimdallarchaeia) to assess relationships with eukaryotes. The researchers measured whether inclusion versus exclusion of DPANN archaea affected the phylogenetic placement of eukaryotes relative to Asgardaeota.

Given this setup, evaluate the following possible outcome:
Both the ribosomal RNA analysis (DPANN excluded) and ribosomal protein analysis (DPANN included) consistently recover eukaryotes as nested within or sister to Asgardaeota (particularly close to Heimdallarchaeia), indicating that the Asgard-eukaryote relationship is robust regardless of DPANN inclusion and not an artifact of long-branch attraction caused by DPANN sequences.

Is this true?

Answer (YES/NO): NO